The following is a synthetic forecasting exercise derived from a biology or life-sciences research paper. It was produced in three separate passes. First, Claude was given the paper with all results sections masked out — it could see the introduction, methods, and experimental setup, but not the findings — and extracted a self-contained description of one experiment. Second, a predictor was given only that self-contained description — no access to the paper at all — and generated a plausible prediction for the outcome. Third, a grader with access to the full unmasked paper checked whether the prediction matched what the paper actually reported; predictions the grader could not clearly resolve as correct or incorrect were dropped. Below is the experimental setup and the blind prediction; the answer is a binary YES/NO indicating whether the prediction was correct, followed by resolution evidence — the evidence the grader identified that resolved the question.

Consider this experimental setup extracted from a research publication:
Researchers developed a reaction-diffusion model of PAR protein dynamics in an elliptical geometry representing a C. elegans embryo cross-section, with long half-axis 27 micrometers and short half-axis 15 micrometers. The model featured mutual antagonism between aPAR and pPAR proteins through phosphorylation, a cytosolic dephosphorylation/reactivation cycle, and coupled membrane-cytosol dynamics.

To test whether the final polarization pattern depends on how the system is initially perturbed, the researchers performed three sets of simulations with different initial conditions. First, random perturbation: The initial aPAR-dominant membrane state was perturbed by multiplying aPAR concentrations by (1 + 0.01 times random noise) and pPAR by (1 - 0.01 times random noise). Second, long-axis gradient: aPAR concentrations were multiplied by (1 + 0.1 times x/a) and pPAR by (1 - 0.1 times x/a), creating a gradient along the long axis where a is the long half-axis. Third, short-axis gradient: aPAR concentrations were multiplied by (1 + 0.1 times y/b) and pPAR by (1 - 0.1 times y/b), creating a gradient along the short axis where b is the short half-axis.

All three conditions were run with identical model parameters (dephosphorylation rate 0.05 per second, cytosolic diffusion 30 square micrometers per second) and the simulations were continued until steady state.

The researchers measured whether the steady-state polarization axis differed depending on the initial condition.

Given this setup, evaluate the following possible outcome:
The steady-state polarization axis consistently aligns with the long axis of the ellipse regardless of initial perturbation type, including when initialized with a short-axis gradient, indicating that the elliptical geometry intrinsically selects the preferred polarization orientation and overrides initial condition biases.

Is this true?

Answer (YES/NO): YES